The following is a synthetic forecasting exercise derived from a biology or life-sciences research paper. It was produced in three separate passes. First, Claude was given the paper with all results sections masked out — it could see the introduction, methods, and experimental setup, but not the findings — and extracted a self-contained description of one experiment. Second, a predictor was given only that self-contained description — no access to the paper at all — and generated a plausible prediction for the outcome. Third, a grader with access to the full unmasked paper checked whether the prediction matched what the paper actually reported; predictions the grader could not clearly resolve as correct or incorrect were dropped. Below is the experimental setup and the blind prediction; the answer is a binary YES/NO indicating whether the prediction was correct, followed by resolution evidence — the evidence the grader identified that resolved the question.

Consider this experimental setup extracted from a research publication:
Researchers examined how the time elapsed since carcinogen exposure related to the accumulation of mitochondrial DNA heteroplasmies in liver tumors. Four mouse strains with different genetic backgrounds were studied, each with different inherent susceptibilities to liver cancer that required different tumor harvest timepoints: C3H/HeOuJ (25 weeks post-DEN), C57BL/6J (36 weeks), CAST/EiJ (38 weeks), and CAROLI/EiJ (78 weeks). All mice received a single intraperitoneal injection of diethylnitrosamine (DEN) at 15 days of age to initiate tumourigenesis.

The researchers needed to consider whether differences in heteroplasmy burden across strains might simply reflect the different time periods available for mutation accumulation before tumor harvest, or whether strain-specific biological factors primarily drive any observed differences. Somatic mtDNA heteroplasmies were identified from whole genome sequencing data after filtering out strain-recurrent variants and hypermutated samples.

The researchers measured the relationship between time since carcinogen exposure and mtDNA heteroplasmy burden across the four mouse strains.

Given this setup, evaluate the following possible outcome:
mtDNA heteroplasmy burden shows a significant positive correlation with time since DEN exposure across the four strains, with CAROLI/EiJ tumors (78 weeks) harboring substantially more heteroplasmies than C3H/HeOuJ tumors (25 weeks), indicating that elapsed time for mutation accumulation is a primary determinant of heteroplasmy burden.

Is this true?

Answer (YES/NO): NO